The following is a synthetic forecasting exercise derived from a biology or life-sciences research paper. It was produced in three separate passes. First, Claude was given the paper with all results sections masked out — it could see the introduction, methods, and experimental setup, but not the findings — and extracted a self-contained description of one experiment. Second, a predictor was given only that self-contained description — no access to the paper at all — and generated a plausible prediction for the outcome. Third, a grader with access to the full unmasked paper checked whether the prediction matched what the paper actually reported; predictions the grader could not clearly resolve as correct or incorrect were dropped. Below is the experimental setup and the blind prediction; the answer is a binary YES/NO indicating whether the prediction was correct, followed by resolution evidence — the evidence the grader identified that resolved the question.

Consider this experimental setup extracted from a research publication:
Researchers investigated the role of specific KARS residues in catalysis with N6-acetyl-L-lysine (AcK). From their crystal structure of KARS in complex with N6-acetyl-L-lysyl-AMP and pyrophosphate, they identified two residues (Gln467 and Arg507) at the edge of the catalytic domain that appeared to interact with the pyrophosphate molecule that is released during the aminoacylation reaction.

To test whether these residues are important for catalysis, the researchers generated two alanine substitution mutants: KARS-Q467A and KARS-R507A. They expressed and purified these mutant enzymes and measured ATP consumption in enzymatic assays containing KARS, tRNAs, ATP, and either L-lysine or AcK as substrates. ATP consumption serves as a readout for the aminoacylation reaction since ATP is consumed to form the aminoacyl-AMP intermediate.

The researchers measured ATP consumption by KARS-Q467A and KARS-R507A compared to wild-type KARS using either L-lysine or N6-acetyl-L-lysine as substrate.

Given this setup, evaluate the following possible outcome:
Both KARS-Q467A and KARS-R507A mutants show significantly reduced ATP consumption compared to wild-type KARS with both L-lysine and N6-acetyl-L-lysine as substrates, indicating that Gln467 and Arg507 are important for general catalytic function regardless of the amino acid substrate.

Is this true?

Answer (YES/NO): NO